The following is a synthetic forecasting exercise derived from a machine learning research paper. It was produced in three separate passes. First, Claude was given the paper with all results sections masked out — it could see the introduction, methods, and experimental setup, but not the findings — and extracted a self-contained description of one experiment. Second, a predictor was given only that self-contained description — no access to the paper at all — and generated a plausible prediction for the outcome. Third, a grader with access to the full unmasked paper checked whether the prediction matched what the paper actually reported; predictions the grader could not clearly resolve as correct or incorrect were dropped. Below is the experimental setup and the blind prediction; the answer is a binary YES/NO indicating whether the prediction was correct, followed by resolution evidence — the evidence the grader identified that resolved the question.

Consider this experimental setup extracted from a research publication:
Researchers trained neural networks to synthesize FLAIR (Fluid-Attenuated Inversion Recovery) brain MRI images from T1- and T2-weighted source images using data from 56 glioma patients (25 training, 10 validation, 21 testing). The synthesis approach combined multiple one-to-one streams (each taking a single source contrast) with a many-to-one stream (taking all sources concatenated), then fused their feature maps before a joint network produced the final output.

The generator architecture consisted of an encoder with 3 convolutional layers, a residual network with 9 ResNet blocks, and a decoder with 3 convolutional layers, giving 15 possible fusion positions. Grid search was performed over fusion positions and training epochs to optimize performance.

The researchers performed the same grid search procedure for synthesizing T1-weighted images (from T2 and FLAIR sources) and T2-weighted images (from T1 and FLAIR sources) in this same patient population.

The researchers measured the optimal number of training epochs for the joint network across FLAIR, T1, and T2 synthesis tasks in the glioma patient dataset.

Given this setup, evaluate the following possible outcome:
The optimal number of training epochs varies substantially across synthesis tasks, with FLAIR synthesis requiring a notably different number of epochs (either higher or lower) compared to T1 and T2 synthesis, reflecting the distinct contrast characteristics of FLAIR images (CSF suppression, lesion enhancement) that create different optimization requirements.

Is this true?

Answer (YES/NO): YES